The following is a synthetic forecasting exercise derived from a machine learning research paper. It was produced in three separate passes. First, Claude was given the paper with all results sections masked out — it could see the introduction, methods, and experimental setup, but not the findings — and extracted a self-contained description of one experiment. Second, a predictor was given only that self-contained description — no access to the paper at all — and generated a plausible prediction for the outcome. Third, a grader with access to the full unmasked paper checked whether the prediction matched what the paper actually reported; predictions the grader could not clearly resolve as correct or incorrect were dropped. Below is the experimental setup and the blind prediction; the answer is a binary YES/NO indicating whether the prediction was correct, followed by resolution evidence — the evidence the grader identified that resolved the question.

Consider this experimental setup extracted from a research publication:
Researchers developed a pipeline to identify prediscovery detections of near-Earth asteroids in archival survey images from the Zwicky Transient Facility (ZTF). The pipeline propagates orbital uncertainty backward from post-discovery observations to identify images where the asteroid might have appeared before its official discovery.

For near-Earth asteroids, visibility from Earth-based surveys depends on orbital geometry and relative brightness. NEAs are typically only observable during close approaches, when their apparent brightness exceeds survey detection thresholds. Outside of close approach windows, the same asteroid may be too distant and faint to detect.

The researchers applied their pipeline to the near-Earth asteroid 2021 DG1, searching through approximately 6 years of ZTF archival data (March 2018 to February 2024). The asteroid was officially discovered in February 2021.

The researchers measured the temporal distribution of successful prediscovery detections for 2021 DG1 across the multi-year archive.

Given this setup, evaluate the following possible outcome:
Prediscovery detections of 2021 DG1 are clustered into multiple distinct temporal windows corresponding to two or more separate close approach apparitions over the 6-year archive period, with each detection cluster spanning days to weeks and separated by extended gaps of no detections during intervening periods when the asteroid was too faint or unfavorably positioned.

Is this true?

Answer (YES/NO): NO